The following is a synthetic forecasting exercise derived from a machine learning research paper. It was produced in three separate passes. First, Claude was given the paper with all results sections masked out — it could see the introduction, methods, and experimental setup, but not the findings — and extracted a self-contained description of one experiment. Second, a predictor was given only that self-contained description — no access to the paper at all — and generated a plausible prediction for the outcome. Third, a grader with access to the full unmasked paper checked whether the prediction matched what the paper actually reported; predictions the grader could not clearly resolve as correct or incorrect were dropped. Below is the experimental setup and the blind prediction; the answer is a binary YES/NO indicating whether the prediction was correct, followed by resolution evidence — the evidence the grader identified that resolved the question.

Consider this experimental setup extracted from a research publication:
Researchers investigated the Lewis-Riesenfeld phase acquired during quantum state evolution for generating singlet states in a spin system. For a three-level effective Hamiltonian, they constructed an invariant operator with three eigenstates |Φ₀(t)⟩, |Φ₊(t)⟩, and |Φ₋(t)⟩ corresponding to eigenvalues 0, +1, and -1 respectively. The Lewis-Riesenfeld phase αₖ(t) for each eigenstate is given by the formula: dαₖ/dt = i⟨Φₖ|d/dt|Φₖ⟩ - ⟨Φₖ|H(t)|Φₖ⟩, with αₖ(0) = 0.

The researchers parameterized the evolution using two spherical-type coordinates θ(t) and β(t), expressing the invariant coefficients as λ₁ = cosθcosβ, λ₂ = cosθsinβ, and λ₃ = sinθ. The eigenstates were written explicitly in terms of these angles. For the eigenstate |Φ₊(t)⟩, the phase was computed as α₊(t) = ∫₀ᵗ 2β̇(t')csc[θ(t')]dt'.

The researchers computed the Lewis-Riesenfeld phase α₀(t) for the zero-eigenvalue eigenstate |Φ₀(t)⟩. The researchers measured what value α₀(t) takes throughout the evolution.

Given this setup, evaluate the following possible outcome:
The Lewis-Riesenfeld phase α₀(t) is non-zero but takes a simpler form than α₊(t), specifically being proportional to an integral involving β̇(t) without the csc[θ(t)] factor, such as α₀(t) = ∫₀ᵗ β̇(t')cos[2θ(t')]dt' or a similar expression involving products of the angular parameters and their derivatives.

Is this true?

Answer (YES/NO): NO